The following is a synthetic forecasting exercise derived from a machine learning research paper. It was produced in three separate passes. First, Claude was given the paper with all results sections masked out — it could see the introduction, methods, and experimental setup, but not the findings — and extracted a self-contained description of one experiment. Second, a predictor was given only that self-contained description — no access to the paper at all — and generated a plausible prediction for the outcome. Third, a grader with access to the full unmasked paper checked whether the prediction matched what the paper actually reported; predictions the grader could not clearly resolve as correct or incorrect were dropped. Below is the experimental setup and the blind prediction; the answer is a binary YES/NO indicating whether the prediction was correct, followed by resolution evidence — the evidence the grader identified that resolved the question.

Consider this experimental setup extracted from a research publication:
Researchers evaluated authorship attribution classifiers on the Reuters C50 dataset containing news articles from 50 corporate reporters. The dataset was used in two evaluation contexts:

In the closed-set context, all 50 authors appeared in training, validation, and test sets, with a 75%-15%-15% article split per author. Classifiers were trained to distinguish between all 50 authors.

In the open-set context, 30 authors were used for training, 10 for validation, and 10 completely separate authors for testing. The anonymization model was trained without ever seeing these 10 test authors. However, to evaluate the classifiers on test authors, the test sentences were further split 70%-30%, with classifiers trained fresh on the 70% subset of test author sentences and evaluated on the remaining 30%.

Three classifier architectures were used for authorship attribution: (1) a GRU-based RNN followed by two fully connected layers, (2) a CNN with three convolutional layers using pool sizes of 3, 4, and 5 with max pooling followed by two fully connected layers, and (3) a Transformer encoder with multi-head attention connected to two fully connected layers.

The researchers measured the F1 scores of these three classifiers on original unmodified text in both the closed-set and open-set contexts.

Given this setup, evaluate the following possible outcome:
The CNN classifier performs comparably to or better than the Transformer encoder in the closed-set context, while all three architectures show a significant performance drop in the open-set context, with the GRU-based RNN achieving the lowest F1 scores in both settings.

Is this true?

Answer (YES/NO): NO